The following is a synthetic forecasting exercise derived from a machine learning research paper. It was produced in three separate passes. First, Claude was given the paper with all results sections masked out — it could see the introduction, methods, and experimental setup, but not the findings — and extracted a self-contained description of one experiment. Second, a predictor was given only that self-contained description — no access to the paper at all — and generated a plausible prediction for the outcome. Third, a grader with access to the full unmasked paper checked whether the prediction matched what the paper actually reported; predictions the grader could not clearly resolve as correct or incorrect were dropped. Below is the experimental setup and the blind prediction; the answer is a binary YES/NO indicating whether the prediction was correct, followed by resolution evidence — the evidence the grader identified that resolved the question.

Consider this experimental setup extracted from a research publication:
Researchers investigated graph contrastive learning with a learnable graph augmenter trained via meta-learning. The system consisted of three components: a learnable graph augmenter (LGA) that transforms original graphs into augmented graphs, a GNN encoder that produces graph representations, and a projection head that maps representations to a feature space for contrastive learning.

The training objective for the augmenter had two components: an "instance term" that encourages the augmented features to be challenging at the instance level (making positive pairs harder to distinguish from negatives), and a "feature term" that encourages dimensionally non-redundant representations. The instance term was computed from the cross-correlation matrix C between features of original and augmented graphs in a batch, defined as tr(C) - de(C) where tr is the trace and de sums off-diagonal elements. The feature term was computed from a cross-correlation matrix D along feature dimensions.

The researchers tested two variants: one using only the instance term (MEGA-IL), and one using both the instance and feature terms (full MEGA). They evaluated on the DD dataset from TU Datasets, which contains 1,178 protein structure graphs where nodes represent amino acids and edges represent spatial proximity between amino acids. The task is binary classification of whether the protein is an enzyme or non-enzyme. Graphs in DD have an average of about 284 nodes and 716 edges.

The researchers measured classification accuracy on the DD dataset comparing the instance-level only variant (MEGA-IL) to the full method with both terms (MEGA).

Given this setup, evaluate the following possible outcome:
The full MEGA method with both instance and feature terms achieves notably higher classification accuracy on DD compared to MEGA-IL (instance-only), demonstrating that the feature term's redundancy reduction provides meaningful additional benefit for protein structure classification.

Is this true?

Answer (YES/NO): NO